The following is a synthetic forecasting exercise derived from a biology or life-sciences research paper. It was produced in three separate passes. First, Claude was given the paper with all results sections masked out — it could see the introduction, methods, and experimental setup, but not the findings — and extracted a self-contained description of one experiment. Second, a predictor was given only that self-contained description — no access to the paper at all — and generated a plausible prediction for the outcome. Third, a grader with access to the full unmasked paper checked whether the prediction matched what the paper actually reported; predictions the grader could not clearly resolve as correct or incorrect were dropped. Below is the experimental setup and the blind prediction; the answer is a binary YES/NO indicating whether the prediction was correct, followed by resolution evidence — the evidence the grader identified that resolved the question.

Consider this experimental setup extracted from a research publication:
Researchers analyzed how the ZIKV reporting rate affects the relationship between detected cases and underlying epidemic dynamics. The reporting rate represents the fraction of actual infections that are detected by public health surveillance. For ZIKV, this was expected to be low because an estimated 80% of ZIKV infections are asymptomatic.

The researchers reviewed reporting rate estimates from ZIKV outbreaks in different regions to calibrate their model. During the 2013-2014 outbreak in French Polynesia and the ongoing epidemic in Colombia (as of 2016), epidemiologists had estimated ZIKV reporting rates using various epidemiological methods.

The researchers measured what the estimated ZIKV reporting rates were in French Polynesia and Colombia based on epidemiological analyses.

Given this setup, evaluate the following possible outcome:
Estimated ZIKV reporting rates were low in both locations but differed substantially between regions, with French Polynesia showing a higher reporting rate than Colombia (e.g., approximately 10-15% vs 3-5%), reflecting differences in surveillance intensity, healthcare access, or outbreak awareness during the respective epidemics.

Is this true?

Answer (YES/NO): NO